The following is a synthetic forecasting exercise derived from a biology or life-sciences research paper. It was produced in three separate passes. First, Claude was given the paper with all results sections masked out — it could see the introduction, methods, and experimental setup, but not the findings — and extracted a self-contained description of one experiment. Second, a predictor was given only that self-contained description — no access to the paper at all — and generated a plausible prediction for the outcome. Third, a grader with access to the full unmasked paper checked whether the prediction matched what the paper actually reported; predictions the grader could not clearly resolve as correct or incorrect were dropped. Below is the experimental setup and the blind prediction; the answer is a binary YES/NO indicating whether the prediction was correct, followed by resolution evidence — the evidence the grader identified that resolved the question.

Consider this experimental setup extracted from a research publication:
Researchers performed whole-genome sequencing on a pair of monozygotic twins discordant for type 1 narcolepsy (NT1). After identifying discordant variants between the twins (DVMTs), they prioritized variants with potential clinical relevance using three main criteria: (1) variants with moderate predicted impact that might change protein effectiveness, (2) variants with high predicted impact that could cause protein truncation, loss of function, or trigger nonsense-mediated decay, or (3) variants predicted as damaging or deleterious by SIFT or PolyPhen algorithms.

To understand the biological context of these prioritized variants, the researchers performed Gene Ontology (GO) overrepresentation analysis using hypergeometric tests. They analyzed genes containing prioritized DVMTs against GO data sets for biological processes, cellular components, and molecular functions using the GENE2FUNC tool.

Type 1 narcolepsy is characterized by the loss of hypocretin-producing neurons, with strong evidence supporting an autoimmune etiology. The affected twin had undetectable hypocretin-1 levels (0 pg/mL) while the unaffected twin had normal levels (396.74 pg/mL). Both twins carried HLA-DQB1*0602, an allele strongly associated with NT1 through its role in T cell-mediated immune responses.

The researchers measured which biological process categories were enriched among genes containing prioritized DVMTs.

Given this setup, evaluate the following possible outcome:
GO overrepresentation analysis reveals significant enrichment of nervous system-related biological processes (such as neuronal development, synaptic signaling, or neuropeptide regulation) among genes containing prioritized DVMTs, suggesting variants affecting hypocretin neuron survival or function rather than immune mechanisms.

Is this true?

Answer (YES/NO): NO